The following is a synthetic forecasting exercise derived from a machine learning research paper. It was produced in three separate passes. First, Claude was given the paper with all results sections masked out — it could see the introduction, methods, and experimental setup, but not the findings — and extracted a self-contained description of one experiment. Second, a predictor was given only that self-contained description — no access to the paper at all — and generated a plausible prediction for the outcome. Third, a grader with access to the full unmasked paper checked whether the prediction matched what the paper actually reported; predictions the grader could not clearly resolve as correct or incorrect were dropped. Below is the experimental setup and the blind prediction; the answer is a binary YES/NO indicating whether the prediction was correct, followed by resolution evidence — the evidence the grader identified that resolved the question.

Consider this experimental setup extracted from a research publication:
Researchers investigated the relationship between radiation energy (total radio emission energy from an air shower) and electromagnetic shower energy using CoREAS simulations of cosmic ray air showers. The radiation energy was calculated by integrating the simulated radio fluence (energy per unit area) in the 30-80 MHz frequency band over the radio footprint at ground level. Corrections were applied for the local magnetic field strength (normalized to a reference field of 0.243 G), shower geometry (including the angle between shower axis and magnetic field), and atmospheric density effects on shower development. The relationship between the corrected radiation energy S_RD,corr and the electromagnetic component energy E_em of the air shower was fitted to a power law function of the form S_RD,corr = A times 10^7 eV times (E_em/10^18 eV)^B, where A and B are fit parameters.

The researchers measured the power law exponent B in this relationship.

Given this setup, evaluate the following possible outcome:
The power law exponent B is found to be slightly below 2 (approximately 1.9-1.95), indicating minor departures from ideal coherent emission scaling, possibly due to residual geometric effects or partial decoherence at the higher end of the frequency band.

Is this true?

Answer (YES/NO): NO